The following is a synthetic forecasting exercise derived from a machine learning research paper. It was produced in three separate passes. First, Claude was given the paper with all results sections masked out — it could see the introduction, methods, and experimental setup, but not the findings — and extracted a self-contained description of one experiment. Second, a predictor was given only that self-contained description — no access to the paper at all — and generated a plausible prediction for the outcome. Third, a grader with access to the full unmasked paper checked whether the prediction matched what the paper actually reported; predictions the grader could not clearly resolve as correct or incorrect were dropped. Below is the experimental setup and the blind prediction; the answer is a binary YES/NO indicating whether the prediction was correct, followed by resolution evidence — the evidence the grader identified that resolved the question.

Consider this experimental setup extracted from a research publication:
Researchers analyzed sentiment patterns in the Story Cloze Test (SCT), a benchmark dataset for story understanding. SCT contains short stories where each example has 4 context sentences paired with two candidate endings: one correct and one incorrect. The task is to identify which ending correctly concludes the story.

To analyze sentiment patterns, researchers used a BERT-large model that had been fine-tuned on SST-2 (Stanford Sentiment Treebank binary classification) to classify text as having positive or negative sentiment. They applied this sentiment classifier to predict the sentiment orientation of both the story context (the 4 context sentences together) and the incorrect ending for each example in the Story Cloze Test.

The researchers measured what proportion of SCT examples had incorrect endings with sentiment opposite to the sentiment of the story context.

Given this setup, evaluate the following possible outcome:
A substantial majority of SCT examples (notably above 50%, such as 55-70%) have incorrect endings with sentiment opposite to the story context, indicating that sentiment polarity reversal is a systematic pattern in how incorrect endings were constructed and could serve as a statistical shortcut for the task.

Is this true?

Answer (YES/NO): NO